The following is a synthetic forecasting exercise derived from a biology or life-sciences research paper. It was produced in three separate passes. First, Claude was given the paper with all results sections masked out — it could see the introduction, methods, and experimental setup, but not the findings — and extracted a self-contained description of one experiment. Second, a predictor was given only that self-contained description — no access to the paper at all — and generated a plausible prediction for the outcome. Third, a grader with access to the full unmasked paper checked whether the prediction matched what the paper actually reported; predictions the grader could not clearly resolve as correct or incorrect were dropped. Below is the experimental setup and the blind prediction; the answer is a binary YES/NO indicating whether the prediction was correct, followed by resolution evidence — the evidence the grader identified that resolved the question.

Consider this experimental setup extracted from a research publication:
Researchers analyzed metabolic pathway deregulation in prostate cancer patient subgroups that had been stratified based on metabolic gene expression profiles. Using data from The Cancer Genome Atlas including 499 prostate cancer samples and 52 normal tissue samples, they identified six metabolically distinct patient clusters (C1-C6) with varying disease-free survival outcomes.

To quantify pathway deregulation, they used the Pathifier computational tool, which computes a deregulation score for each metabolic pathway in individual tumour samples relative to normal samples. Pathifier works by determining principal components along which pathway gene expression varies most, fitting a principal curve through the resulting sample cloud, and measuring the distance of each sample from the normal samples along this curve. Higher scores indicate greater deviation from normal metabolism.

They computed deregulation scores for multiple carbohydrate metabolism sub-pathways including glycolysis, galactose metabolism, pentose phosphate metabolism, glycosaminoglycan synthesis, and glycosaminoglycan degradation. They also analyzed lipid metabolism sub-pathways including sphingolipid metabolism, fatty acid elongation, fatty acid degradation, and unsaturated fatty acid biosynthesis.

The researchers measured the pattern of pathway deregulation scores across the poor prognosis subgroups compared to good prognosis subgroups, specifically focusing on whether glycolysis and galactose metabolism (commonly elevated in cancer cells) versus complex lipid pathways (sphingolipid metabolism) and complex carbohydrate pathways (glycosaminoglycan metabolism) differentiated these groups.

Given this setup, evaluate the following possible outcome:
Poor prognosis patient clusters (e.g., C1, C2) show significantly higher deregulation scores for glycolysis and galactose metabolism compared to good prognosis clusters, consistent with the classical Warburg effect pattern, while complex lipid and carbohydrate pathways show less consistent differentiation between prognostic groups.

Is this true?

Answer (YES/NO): NO